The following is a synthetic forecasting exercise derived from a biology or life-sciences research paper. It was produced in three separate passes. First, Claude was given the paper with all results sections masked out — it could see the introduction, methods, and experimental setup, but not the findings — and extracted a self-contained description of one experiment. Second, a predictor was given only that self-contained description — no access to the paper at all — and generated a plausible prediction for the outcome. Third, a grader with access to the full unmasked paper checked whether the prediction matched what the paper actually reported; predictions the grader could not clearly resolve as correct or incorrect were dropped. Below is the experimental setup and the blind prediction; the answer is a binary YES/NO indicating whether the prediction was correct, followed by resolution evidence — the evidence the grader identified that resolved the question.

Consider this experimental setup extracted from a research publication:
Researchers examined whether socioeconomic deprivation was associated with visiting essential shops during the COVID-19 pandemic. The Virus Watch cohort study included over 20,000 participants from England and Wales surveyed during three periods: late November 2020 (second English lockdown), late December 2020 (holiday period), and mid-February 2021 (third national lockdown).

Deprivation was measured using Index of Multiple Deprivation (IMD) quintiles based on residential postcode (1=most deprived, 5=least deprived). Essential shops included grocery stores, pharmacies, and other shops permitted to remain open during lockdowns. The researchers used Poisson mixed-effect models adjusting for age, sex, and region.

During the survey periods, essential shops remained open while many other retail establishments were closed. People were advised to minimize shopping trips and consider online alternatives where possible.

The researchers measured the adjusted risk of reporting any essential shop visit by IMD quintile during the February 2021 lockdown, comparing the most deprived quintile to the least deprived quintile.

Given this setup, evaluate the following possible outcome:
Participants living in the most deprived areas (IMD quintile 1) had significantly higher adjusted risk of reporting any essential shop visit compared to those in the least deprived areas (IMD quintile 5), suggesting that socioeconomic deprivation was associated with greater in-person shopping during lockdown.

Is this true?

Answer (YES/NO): YES